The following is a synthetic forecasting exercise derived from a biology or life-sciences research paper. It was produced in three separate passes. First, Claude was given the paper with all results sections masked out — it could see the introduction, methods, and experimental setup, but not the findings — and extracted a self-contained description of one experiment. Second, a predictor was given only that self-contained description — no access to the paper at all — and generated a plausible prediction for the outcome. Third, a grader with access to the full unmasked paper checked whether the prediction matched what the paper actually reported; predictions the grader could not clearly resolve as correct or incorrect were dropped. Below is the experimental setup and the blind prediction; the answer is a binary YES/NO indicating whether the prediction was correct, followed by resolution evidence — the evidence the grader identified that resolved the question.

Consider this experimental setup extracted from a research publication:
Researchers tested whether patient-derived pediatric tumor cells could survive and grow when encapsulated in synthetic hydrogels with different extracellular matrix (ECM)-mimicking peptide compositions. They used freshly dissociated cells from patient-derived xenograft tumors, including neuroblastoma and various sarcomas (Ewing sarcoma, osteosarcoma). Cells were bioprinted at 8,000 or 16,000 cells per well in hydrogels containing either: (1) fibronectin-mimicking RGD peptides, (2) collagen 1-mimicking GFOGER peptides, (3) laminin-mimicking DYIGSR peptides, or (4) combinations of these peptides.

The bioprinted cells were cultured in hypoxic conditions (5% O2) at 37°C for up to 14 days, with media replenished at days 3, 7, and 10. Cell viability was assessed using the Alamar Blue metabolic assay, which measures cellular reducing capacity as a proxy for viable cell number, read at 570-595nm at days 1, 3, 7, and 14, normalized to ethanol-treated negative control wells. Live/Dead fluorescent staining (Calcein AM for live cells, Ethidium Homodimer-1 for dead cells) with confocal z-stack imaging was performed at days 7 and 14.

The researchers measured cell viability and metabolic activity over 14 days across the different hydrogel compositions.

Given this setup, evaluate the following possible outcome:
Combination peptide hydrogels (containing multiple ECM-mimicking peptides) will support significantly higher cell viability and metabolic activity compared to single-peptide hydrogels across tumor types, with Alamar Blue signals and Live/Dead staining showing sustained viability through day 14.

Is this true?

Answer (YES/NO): NO